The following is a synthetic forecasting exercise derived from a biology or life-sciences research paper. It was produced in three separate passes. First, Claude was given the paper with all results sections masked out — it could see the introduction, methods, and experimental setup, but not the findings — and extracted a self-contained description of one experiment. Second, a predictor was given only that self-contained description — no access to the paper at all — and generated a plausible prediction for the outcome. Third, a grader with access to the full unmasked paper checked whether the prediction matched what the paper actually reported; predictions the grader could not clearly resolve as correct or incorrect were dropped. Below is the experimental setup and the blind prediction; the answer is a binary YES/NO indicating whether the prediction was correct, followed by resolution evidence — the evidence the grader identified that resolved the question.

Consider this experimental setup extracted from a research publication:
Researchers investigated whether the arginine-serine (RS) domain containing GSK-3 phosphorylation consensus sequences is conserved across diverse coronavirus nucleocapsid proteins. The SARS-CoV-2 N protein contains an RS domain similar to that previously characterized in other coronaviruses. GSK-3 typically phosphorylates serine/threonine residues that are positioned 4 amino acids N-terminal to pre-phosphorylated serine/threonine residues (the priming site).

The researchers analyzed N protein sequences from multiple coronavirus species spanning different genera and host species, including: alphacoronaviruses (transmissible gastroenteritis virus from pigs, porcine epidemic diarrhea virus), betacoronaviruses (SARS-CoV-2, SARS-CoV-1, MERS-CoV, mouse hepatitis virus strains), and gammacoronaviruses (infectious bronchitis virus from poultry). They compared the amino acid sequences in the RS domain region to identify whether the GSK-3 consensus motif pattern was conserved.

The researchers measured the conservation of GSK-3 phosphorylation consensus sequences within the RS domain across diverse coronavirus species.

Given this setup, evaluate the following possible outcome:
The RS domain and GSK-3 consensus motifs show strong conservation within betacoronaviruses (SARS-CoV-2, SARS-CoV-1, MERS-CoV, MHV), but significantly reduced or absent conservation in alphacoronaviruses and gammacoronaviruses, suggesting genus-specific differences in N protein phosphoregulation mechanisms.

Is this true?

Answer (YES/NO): NO